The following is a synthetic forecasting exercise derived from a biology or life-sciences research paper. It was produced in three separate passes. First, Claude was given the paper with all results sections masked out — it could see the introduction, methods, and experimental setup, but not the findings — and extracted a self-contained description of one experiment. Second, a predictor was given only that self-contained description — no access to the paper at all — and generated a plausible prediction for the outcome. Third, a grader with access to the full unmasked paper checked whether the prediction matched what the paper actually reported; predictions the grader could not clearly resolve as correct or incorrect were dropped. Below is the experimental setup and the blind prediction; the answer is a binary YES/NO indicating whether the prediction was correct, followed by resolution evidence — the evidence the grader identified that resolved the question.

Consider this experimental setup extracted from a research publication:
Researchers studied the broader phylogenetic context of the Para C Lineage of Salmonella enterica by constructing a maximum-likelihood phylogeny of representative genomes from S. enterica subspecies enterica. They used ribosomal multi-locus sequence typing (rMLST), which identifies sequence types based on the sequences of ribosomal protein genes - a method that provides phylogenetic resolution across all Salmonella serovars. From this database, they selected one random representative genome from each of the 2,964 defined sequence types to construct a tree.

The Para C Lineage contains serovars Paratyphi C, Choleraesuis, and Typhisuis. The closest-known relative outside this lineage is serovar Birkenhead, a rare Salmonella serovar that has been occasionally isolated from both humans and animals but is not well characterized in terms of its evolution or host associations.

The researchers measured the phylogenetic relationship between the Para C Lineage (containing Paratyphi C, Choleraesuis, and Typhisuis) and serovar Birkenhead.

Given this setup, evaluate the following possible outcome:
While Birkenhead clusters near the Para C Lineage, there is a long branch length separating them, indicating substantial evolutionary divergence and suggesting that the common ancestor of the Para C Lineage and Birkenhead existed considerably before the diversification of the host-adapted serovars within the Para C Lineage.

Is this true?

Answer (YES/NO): YES